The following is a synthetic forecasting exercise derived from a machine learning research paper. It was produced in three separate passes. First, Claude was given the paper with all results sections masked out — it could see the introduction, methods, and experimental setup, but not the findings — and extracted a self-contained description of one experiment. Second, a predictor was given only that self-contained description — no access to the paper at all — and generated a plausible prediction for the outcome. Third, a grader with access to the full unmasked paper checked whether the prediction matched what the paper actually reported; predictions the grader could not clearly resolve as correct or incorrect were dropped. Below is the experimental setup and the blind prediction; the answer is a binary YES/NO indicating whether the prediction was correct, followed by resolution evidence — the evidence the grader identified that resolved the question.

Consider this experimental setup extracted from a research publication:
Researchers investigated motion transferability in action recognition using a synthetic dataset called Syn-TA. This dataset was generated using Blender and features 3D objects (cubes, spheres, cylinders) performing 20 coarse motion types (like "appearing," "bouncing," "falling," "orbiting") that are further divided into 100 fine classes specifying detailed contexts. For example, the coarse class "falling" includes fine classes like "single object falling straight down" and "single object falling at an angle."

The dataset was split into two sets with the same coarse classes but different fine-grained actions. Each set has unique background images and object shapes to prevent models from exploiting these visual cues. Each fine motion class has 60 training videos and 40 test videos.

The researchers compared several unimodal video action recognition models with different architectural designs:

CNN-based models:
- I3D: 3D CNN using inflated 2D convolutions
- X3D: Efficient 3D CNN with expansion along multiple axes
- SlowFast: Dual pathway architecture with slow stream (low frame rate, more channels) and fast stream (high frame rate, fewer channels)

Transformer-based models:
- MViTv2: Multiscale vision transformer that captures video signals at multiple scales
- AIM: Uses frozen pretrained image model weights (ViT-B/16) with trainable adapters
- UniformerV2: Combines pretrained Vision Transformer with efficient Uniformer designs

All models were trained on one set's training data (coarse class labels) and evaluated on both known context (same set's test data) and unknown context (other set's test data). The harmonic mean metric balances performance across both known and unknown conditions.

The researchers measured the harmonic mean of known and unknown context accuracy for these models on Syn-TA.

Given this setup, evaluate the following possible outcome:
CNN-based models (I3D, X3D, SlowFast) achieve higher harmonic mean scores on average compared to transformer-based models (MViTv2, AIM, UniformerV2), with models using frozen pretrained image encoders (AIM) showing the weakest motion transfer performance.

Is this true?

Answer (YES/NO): NO